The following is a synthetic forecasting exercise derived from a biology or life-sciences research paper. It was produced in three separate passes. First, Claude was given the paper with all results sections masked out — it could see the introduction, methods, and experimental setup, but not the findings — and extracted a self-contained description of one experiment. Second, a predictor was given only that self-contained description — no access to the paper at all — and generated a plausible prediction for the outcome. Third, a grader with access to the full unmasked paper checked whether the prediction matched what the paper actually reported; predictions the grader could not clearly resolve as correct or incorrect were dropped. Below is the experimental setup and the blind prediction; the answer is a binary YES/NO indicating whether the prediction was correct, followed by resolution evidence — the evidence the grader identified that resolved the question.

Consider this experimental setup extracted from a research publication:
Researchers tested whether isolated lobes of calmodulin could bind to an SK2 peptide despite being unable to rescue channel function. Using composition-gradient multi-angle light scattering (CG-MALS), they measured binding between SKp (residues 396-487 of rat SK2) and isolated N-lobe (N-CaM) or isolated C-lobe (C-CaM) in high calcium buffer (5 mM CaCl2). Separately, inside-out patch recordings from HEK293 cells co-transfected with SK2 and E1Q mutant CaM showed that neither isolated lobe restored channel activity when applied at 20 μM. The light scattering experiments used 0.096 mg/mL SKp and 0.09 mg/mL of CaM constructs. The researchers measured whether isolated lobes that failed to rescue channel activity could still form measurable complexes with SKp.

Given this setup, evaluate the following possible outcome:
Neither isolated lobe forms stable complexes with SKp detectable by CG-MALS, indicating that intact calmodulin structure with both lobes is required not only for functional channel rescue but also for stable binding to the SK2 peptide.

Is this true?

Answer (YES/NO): NO